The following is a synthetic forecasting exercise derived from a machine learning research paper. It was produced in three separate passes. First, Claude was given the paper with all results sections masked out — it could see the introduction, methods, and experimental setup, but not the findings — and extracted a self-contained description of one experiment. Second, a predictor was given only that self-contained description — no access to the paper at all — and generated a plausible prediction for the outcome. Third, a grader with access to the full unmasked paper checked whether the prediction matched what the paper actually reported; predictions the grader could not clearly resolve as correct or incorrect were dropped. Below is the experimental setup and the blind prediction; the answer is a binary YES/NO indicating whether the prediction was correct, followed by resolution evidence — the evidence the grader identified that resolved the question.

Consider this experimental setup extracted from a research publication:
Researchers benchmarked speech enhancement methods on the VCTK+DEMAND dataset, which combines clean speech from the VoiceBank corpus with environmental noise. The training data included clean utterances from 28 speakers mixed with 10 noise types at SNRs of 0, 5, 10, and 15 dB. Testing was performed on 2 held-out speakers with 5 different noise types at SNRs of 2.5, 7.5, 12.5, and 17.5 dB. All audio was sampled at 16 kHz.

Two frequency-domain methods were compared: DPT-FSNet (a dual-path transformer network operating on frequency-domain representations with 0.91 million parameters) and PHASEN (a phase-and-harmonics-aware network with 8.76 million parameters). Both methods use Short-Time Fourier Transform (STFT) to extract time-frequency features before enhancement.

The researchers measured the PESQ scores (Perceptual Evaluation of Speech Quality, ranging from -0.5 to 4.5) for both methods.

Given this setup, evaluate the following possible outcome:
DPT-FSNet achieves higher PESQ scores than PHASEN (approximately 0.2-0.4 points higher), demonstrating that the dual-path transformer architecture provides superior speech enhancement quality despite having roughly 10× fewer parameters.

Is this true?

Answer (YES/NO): YES